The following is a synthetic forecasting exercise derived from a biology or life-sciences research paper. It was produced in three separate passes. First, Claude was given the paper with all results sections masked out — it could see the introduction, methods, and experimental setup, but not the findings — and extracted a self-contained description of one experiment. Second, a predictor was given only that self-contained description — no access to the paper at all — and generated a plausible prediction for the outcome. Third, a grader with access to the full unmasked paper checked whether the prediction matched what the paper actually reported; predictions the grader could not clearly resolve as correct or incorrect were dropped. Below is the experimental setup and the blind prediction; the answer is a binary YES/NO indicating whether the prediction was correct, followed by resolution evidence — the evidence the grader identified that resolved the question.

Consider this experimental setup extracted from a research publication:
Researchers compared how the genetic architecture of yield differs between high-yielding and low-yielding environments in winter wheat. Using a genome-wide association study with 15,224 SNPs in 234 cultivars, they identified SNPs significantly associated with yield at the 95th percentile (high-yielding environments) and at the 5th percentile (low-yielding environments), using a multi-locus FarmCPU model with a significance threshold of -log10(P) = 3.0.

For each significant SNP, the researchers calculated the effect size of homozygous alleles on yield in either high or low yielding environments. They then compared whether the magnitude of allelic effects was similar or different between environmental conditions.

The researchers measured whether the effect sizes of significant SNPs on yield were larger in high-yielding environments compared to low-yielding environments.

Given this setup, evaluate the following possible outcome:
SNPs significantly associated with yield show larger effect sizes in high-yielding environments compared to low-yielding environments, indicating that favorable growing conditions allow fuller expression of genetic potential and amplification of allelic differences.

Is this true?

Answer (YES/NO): YES